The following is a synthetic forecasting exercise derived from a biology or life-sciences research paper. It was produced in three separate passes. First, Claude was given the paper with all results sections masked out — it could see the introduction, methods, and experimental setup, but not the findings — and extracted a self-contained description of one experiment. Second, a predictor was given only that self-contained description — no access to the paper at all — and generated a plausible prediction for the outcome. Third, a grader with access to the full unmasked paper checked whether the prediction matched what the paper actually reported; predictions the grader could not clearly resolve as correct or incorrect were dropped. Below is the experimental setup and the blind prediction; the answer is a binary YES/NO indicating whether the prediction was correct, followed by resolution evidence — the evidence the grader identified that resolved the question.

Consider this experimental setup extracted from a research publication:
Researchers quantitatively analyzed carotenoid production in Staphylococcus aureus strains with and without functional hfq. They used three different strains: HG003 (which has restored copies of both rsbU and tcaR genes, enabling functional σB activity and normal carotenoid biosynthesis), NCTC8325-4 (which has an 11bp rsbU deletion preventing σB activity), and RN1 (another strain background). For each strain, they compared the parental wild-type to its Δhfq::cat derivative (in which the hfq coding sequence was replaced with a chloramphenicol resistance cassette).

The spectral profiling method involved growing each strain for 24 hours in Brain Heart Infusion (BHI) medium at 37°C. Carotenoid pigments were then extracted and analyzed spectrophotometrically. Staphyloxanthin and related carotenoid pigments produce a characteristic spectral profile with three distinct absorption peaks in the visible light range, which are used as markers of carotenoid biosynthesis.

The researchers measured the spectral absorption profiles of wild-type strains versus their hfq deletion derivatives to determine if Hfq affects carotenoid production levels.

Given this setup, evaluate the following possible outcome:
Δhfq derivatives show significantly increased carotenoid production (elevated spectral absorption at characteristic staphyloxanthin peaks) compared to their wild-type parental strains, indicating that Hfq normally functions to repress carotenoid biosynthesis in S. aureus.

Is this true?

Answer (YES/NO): NO